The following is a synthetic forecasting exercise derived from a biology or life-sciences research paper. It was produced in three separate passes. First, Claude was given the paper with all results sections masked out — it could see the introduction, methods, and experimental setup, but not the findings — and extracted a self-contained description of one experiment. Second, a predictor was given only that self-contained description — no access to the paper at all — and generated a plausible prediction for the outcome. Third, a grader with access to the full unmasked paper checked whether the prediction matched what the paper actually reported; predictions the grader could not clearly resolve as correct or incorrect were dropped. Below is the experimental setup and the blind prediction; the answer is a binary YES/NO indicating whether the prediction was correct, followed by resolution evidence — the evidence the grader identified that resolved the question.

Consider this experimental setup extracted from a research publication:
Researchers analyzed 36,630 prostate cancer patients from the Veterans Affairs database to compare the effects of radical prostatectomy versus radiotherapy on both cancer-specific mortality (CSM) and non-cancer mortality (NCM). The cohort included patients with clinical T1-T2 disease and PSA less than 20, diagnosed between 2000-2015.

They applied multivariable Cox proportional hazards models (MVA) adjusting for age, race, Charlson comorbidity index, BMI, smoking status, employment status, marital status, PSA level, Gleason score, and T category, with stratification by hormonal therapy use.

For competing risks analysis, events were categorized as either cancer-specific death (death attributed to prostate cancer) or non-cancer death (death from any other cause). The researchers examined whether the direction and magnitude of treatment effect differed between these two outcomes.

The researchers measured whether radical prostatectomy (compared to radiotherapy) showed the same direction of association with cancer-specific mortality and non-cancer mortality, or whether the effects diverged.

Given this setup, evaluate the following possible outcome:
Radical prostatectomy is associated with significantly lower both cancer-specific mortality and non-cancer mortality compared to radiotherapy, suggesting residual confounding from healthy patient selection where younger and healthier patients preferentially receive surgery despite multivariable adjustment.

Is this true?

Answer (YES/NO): YES